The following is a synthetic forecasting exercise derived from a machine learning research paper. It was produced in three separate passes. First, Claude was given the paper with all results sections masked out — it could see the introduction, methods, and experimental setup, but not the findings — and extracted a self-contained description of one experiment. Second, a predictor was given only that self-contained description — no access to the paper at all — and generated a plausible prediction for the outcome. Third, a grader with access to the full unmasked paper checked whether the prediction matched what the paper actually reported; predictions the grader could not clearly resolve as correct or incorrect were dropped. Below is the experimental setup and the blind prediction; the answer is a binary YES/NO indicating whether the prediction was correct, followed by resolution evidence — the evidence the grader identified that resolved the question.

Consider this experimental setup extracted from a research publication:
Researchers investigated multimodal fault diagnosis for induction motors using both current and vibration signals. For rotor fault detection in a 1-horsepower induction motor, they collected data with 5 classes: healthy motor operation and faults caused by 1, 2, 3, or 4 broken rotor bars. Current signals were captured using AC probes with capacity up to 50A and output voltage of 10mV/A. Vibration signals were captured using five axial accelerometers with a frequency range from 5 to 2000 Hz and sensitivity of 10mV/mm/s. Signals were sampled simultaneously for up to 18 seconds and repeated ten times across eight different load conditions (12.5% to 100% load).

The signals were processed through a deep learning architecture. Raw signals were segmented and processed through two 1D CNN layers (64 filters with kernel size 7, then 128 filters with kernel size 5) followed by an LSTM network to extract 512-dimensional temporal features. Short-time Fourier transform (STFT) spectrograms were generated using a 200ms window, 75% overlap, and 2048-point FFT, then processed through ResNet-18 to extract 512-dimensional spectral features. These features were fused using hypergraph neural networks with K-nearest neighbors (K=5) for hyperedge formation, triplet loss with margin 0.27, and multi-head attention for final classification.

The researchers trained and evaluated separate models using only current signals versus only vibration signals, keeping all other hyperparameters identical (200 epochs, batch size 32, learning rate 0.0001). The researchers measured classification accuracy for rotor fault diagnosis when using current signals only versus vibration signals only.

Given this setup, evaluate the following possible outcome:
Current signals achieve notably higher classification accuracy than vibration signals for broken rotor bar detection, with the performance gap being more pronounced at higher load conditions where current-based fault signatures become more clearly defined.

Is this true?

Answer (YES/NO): NO